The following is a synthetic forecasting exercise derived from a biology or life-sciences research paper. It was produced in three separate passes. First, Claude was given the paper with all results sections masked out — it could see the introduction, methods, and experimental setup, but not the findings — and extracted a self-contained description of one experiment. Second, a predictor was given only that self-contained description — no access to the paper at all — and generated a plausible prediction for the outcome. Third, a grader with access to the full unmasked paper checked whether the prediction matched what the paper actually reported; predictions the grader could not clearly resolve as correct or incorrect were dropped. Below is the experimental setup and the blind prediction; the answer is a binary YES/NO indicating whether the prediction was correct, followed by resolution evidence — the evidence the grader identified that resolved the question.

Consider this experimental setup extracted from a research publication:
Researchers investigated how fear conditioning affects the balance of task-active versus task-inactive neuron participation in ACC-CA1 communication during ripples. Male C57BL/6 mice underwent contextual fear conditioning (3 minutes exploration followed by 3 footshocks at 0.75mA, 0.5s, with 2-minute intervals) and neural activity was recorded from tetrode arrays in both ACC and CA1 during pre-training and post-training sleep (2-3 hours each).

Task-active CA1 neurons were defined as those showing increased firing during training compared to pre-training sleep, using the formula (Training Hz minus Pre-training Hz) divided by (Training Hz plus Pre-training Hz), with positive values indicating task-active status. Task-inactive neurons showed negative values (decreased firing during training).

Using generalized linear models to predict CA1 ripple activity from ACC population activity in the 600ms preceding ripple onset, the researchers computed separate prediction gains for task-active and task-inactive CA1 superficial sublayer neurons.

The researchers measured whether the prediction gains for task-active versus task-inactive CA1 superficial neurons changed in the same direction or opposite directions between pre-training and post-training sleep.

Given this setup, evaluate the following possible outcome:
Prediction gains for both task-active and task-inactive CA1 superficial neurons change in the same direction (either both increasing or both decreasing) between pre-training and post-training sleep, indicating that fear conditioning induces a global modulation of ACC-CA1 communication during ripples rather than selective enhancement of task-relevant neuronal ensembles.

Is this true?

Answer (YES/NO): NO